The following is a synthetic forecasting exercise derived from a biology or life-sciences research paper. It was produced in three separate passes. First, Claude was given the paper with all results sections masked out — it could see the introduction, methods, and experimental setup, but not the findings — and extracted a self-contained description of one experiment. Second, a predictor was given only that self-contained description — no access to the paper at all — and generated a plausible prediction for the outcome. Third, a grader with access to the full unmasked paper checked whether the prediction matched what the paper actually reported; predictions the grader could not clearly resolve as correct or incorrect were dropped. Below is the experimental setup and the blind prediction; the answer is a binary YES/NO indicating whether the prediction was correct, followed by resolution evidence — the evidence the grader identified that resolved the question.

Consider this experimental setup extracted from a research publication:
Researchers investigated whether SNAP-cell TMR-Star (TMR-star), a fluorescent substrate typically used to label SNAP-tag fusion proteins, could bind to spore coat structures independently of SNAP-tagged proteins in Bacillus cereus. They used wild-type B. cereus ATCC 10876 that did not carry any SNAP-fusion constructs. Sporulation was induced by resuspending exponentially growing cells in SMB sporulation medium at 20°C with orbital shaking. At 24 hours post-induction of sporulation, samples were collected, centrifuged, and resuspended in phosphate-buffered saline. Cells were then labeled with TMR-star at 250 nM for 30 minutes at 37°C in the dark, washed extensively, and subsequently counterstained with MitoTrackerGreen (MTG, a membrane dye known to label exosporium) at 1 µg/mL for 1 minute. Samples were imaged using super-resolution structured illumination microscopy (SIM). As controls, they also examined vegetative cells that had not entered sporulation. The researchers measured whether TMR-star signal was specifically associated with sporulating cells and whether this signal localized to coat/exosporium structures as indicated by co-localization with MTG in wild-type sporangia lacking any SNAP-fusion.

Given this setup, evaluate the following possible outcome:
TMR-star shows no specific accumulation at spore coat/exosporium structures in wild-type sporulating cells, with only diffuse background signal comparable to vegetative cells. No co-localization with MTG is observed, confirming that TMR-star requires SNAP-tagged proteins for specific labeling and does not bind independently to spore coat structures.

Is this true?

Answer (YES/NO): NO